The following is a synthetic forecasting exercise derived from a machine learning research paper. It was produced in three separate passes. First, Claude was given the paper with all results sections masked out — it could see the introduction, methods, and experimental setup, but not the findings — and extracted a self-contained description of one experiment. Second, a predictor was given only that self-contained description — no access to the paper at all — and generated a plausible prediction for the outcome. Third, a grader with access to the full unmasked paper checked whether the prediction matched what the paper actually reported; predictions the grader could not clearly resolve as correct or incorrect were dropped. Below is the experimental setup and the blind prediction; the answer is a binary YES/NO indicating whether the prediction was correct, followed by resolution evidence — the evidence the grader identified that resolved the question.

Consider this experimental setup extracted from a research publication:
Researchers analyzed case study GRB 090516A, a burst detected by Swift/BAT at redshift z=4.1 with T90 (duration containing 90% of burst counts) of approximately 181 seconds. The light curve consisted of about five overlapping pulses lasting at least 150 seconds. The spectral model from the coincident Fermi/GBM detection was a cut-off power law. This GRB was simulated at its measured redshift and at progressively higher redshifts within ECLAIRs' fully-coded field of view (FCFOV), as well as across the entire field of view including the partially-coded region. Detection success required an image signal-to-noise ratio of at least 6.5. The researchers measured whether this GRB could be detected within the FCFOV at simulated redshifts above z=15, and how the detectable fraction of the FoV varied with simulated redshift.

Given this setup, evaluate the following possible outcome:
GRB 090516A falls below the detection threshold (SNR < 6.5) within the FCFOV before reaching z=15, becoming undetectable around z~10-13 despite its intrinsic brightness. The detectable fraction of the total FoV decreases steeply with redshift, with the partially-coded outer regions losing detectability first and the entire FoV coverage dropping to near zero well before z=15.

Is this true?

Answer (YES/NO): NO